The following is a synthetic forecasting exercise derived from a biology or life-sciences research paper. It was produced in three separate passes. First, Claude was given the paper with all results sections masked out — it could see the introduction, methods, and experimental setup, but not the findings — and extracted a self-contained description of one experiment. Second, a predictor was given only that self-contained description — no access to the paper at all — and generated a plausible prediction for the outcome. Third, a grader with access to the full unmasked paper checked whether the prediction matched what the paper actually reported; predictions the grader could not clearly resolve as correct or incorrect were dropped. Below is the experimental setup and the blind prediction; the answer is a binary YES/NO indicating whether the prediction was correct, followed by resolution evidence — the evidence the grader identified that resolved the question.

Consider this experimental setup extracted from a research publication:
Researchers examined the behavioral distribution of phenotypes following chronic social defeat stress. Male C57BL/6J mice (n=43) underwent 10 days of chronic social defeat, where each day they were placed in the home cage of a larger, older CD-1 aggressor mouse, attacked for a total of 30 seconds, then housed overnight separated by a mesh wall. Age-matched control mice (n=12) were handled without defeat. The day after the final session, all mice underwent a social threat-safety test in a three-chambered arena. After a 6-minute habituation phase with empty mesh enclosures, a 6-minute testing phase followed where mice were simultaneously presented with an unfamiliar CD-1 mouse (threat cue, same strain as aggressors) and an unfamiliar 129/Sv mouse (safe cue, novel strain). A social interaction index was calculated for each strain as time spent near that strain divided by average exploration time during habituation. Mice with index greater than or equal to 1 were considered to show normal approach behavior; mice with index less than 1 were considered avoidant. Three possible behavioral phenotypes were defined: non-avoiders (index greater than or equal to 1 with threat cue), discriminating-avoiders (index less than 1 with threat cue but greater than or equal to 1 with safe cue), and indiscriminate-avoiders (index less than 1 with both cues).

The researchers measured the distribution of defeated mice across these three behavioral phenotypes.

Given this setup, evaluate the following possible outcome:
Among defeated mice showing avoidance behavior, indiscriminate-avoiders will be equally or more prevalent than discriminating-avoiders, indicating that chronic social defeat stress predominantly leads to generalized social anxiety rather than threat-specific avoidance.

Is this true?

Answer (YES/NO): NO